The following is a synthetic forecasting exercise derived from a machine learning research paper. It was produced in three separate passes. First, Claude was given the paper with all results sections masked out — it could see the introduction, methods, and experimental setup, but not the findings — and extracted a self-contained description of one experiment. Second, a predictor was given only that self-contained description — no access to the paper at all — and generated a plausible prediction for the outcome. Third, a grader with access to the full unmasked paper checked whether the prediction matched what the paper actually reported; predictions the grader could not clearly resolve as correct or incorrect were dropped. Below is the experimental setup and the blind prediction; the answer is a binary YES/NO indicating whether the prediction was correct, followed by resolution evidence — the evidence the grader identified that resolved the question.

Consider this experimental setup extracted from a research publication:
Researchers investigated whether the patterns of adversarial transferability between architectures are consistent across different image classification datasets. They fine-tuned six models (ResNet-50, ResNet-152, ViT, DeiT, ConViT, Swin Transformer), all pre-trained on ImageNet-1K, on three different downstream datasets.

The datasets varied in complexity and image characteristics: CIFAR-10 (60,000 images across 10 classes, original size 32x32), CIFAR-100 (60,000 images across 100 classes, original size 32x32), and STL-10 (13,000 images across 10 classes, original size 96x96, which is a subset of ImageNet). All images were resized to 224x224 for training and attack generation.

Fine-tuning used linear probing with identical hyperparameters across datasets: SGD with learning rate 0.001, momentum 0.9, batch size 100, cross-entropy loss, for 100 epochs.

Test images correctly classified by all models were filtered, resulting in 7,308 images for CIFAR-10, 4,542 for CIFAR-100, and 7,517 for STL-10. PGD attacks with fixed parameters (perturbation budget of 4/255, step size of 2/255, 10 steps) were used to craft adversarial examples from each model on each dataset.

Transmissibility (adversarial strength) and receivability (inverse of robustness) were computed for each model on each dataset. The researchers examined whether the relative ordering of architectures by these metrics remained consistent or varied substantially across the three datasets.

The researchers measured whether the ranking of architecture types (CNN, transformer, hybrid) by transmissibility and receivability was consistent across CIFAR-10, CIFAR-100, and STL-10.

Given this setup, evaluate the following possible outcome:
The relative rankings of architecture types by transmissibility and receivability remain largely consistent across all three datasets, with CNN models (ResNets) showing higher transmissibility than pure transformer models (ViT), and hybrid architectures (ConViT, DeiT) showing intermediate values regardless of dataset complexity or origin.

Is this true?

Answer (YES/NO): NO